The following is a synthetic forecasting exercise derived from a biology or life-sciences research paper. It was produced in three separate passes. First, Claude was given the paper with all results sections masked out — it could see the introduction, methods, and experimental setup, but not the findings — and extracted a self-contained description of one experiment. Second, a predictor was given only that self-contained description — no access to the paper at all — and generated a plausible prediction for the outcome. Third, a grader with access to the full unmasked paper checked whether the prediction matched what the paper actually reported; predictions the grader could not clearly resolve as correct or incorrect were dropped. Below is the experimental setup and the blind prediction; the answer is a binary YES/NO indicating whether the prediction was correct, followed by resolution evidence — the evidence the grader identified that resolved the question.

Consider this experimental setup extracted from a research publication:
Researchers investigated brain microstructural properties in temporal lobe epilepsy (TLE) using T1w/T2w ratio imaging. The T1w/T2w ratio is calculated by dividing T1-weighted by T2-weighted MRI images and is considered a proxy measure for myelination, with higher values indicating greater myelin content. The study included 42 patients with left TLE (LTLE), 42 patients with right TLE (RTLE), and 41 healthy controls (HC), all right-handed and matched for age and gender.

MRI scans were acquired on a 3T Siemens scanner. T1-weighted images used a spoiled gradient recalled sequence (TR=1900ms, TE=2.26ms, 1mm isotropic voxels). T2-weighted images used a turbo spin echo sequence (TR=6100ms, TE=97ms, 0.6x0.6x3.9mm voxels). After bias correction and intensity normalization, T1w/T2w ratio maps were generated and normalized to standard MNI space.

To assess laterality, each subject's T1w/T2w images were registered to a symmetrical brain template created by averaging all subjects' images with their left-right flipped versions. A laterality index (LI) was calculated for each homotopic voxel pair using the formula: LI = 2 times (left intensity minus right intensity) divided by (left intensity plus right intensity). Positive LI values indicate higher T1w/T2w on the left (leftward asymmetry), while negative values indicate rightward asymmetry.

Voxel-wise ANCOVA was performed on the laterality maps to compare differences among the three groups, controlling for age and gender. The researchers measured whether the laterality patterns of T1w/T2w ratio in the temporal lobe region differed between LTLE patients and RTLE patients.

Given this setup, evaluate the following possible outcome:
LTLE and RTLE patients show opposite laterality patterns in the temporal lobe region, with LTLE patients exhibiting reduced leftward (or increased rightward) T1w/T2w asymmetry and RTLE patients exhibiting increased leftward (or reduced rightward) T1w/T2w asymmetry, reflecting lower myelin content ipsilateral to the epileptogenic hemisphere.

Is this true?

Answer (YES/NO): YES